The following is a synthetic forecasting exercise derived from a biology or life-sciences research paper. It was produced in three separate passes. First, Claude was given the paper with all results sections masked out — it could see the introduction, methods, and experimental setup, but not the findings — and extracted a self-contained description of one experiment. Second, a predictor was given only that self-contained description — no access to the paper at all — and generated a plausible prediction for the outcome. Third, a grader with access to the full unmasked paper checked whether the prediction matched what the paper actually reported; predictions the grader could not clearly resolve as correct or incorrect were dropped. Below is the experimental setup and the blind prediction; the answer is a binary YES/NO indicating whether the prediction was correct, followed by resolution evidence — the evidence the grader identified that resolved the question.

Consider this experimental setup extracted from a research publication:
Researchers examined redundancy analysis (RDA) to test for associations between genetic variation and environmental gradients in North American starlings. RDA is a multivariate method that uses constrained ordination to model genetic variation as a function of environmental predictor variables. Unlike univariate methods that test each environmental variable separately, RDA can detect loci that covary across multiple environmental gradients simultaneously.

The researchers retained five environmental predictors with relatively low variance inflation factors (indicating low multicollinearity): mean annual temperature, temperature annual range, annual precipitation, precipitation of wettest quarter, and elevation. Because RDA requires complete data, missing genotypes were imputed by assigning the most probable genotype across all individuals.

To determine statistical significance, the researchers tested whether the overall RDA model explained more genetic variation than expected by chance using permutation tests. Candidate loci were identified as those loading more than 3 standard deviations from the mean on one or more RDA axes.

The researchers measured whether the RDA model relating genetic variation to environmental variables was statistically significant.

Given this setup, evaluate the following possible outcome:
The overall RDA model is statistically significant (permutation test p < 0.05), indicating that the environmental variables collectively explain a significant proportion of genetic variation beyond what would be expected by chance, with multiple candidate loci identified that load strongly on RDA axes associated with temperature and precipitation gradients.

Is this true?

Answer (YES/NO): YES